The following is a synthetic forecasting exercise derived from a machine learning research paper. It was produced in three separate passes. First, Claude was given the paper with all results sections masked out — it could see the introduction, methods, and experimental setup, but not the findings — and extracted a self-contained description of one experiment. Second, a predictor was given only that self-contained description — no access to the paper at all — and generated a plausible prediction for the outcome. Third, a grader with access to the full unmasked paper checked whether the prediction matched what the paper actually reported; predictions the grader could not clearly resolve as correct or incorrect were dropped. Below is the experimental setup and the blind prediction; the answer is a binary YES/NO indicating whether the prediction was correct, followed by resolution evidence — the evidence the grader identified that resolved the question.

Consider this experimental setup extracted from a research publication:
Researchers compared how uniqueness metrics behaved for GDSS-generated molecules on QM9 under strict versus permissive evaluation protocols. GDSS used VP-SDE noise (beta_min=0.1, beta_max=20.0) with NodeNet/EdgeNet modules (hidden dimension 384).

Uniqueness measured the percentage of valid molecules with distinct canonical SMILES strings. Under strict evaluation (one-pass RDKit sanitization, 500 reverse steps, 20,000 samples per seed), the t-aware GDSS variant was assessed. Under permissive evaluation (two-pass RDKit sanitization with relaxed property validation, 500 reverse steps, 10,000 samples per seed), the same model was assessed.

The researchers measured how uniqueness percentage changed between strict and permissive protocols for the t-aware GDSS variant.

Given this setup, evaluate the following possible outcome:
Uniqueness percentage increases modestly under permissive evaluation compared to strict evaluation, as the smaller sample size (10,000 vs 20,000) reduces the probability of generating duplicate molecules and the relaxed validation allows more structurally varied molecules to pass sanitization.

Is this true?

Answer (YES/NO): NO